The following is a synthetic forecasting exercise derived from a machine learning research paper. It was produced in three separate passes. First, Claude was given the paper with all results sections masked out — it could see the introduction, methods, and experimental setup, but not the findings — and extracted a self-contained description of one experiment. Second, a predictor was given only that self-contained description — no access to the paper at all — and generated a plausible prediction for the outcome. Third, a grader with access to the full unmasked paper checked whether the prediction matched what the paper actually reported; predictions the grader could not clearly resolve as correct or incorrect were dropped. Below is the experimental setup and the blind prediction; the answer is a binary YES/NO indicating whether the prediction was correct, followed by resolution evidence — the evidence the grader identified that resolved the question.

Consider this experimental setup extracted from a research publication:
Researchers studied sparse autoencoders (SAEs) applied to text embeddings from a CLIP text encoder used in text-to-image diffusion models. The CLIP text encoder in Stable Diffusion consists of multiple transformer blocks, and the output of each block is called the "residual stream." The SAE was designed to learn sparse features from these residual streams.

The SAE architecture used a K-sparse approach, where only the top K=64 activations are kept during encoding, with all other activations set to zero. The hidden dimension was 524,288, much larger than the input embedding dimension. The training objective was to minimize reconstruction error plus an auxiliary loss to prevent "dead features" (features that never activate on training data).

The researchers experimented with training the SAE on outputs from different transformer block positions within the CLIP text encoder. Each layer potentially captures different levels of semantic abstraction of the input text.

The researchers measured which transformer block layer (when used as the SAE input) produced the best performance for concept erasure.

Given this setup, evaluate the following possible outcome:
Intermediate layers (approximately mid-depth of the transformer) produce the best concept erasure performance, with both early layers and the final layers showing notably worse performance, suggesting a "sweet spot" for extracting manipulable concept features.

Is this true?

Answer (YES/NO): NO